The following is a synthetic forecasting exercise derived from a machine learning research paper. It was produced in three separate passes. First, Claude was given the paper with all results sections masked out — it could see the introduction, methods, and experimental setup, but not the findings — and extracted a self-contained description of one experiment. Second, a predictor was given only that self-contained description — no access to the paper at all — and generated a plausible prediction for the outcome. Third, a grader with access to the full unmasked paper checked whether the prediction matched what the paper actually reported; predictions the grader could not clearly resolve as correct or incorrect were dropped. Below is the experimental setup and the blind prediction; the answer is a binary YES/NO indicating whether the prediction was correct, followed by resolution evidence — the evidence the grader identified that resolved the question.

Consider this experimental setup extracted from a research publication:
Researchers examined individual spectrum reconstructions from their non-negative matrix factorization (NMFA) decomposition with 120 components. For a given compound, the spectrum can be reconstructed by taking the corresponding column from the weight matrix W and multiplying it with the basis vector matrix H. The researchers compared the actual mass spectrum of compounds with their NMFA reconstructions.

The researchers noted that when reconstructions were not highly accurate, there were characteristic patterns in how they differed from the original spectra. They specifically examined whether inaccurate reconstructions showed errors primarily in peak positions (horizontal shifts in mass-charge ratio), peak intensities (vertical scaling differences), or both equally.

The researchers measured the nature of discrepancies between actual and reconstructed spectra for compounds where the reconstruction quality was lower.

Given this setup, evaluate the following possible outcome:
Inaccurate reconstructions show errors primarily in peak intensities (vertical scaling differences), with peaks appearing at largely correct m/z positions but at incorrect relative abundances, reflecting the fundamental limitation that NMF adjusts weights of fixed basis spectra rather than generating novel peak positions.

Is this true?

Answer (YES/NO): YES